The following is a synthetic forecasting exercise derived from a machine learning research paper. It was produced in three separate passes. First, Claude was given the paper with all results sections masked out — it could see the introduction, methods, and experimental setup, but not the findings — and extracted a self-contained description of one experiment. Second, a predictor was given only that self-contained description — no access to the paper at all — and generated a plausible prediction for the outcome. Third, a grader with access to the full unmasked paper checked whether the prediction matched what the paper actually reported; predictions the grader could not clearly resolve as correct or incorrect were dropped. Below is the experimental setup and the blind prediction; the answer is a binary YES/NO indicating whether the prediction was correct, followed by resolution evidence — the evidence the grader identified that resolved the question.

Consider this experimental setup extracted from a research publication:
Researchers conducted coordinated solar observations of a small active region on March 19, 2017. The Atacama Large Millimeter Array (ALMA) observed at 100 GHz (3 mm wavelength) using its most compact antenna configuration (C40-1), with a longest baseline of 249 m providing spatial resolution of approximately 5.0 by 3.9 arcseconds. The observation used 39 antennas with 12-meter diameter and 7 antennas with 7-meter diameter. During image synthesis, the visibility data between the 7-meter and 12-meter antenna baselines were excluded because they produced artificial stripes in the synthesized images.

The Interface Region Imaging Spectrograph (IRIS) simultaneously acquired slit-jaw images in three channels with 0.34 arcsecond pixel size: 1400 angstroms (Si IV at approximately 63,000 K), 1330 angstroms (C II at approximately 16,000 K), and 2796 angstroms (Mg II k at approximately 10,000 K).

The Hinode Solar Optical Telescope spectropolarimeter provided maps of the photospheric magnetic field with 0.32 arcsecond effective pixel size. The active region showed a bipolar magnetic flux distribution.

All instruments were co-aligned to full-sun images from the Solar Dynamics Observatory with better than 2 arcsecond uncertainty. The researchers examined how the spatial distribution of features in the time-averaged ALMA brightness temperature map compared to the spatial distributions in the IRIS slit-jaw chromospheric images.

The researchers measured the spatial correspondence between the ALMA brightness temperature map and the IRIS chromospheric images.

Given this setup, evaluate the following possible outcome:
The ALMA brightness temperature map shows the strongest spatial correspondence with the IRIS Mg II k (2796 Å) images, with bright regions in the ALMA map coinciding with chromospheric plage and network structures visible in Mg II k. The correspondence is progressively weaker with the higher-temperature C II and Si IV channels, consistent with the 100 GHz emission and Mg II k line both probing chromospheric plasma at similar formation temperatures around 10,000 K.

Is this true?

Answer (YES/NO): NO